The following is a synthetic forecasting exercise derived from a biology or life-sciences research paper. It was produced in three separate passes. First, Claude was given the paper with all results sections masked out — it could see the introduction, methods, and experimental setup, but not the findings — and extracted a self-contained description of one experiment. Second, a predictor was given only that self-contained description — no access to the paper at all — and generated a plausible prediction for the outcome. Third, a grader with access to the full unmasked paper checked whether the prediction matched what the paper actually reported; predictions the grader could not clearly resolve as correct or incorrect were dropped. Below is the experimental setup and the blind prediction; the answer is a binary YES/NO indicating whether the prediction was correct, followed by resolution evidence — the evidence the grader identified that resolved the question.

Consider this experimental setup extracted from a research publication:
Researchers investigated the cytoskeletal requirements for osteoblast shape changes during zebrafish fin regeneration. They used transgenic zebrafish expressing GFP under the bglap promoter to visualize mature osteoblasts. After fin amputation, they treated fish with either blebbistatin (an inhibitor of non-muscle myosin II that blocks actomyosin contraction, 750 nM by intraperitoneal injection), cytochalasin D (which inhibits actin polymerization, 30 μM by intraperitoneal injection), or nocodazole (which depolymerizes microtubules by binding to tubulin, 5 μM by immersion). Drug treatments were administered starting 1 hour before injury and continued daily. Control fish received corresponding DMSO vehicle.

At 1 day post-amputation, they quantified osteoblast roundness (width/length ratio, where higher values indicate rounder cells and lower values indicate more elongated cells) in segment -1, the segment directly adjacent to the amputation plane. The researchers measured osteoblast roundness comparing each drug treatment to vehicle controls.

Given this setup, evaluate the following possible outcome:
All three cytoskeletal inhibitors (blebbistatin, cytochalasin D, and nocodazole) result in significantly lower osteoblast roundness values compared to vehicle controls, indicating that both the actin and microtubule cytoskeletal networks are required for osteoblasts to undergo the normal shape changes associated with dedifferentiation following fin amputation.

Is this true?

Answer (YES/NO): NO